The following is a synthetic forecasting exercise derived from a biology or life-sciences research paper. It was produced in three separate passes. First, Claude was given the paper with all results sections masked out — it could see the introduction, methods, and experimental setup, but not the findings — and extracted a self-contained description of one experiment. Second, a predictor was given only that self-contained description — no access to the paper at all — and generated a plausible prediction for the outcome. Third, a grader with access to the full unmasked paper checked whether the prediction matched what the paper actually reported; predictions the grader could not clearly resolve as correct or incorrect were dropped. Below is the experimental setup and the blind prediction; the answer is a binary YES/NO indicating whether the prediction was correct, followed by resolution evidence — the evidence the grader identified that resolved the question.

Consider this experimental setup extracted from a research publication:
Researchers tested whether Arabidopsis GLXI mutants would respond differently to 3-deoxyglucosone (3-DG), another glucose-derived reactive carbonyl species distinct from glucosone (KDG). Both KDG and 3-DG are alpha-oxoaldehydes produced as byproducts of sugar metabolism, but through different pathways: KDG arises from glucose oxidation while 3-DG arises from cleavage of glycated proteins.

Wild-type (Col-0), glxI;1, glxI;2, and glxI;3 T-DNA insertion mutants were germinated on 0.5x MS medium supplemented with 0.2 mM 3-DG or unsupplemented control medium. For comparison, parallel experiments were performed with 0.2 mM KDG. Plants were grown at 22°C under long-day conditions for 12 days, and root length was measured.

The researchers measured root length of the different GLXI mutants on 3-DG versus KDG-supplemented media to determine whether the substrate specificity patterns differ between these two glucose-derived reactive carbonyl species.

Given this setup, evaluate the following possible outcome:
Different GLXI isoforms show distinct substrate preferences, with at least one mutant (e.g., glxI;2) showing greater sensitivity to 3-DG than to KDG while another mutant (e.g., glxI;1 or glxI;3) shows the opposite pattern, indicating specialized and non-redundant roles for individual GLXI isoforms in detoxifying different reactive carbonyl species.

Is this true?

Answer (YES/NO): NO